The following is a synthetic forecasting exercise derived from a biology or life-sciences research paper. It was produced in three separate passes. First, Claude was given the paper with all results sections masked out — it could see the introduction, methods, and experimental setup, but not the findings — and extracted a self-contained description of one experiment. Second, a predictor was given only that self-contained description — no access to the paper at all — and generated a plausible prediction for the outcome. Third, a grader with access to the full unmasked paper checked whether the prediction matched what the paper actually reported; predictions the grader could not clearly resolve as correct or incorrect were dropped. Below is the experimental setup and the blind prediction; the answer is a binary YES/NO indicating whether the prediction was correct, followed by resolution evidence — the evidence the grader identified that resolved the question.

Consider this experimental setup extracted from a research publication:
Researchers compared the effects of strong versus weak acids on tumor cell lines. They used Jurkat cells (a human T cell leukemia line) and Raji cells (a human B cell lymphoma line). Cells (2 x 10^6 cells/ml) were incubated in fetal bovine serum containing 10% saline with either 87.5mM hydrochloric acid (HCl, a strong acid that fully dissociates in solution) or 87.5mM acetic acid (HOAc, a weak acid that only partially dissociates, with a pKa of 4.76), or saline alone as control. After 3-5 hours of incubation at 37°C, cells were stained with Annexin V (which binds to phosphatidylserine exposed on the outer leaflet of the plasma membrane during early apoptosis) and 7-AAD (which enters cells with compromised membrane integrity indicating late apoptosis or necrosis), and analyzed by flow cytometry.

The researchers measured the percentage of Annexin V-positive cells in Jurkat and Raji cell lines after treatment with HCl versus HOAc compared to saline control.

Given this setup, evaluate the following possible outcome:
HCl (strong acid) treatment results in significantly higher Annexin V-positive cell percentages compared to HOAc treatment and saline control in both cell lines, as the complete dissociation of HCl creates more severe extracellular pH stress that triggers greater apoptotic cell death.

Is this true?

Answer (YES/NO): NO